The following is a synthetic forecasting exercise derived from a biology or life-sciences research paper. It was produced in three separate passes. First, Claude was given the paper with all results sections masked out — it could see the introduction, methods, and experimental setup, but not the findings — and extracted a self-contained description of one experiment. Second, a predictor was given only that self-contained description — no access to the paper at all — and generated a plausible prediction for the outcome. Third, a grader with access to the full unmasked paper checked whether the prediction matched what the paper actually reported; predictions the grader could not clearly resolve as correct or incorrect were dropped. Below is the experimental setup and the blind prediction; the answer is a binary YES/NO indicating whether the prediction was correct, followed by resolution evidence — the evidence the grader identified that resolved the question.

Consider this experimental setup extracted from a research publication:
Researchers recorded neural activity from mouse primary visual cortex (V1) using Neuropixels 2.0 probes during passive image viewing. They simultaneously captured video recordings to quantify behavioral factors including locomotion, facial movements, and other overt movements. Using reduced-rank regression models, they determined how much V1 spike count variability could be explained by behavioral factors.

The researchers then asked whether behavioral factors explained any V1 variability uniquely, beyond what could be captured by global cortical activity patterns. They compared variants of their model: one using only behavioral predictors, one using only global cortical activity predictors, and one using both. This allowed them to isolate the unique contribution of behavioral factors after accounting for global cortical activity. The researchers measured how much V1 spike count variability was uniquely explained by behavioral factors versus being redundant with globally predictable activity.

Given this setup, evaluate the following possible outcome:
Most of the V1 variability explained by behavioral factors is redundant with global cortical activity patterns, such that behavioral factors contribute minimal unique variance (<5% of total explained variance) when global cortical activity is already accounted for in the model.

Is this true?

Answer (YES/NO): YES